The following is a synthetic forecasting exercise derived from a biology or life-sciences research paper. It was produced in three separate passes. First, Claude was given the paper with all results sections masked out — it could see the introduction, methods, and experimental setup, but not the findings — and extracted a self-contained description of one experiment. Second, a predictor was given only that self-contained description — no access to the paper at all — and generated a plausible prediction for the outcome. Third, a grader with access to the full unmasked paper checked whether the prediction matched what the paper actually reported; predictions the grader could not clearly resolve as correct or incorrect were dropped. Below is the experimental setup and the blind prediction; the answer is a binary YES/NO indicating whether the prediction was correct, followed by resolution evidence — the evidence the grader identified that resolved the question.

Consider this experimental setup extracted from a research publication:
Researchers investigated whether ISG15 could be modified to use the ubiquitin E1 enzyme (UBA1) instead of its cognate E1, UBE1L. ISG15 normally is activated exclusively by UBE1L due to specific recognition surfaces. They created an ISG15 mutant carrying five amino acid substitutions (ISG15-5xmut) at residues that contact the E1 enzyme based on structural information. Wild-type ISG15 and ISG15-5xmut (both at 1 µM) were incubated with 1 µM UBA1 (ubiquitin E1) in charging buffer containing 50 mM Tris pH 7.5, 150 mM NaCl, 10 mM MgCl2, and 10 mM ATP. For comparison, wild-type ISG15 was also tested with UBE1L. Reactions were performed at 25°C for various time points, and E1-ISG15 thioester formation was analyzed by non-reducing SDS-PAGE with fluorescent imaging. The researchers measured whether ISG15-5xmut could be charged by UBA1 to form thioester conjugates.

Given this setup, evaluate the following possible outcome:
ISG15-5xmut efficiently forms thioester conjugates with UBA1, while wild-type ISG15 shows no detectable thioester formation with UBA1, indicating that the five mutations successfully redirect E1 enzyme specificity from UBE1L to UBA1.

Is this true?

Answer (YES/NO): YES